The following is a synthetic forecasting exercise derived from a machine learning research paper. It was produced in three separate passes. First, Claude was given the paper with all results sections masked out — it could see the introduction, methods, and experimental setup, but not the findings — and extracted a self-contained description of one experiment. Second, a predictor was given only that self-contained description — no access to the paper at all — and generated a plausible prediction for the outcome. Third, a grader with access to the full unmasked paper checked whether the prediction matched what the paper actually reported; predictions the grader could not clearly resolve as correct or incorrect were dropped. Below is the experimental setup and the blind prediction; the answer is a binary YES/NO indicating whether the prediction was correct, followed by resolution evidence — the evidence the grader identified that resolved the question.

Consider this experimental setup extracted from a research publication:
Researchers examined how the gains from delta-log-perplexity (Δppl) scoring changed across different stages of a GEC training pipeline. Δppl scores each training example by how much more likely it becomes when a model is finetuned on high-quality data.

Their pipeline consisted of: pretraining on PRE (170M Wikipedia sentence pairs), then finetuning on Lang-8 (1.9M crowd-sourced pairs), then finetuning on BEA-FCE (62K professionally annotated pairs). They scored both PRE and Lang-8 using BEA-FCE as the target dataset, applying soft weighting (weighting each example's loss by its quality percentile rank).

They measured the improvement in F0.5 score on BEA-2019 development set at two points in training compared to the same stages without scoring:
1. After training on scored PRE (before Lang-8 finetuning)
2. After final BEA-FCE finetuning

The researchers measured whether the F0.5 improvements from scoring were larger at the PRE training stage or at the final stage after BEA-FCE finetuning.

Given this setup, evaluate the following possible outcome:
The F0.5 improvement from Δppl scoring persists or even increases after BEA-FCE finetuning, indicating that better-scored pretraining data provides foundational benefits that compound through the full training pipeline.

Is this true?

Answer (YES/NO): NO